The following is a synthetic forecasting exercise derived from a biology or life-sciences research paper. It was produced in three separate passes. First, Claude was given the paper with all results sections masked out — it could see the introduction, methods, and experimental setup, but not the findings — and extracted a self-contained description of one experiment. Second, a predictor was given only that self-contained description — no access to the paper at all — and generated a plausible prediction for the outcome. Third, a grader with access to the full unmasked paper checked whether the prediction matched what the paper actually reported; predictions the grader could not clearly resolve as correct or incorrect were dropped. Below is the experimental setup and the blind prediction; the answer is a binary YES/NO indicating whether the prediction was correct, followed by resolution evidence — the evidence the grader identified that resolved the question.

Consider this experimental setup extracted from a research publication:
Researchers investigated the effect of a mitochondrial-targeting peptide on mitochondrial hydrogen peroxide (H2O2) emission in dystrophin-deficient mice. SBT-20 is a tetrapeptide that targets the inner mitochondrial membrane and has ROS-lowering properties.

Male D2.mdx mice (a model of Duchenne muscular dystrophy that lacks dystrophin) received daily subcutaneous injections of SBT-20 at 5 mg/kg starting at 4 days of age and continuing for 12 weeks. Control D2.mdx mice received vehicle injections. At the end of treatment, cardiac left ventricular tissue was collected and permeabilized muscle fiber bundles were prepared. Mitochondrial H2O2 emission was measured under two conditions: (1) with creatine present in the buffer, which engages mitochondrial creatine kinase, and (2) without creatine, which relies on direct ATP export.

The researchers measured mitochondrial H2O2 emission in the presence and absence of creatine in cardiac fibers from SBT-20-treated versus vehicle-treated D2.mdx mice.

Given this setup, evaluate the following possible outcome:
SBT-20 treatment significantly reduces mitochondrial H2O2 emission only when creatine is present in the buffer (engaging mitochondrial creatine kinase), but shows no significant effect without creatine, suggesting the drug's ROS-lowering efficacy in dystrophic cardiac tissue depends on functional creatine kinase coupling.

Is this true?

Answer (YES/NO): YES